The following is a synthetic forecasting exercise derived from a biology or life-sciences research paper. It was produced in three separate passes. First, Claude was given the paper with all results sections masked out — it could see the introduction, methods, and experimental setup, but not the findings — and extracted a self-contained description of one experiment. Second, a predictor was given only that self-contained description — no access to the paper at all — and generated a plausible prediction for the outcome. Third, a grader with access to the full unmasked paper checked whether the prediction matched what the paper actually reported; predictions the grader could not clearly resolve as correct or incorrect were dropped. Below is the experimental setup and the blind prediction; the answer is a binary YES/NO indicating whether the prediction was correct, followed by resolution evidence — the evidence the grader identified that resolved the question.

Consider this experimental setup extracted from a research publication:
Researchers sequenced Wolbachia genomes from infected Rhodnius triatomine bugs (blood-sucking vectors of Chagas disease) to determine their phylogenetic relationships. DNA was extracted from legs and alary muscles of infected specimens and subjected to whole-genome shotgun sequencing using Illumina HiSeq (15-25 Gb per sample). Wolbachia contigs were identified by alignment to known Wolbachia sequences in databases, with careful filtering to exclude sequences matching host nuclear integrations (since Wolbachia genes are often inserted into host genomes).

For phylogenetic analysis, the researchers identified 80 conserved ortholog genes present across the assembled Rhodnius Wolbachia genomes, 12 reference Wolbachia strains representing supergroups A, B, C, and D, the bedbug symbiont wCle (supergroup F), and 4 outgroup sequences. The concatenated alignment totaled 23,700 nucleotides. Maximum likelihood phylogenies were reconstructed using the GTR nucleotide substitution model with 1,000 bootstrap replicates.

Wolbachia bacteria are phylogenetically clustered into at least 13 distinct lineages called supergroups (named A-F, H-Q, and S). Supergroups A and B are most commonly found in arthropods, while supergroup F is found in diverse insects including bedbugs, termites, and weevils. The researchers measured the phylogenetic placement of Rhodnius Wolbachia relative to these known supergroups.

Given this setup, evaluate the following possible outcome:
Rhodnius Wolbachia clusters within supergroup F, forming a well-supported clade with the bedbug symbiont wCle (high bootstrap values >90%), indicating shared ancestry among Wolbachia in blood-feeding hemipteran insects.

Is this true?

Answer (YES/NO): YES